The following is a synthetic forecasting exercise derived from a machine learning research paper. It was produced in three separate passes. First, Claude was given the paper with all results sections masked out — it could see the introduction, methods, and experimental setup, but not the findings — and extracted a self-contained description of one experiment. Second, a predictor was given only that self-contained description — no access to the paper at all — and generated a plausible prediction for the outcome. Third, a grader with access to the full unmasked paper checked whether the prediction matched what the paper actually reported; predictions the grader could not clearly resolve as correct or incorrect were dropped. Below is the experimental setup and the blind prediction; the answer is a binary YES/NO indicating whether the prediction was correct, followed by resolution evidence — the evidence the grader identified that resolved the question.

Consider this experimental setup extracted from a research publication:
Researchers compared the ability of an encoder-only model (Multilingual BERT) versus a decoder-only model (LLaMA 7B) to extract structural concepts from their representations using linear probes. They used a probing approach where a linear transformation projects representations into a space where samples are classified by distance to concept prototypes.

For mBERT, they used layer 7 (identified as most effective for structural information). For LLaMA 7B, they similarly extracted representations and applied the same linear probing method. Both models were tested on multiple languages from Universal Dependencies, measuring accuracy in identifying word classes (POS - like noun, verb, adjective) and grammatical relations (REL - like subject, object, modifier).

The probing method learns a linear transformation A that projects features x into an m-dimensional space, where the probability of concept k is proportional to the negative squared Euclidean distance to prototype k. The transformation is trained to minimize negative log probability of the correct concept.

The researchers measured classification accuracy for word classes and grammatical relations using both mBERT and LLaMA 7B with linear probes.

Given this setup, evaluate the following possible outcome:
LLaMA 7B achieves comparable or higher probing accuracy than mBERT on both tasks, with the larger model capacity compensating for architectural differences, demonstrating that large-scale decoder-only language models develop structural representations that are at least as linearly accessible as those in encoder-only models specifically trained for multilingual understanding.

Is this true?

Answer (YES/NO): NO